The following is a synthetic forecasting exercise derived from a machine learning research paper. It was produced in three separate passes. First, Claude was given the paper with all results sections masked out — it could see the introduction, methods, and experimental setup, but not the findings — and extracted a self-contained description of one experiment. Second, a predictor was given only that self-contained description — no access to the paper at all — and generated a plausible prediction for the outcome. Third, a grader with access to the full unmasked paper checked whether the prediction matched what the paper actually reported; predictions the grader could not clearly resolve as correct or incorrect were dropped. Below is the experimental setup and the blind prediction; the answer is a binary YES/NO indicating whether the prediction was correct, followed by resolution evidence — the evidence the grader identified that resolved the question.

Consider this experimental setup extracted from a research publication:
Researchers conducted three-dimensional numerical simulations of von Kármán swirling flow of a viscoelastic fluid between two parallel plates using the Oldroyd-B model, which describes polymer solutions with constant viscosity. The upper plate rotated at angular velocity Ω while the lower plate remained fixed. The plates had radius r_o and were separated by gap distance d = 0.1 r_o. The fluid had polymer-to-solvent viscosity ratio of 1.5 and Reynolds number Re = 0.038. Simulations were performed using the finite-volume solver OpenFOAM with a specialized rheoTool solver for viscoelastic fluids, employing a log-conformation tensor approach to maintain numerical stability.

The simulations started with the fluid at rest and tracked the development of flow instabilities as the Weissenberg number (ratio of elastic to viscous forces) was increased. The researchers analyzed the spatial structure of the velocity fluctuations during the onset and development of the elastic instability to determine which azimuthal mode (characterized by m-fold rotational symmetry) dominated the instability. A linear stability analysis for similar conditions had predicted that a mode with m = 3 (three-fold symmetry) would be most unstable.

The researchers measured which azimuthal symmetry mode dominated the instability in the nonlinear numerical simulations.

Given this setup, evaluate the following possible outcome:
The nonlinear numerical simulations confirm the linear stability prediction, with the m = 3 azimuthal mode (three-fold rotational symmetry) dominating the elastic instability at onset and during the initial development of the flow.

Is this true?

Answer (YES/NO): NO